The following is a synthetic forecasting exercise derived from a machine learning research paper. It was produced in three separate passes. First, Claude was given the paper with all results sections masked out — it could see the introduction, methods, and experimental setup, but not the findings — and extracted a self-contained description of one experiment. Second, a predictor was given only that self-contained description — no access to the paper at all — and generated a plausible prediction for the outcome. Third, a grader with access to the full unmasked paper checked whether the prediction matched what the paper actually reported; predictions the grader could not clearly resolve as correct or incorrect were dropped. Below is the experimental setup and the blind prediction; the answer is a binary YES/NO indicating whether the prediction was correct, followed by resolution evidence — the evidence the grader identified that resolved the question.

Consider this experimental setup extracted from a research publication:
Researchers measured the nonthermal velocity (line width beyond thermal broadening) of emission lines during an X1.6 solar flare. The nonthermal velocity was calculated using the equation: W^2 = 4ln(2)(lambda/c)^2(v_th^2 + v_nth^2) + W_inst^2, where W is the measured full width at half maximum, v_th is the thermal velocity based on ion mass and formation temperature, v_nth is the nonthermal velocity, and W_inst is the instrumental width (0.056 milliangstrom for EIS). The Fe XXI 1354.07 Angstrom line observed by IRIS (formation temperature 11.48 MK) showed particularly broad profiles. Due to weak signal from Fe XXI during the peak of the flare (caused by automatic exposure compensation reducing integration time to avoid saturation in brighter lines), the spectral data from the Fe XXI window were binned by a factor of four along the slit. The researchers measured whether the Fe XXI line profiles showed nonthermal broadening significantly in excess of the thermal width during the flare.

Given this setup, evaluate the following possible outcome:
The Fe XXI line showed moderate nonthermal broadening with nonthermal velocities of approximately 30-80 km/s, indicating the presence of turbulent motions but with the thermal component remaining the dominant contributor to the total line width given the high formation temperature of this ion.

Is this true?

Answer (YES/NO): NO